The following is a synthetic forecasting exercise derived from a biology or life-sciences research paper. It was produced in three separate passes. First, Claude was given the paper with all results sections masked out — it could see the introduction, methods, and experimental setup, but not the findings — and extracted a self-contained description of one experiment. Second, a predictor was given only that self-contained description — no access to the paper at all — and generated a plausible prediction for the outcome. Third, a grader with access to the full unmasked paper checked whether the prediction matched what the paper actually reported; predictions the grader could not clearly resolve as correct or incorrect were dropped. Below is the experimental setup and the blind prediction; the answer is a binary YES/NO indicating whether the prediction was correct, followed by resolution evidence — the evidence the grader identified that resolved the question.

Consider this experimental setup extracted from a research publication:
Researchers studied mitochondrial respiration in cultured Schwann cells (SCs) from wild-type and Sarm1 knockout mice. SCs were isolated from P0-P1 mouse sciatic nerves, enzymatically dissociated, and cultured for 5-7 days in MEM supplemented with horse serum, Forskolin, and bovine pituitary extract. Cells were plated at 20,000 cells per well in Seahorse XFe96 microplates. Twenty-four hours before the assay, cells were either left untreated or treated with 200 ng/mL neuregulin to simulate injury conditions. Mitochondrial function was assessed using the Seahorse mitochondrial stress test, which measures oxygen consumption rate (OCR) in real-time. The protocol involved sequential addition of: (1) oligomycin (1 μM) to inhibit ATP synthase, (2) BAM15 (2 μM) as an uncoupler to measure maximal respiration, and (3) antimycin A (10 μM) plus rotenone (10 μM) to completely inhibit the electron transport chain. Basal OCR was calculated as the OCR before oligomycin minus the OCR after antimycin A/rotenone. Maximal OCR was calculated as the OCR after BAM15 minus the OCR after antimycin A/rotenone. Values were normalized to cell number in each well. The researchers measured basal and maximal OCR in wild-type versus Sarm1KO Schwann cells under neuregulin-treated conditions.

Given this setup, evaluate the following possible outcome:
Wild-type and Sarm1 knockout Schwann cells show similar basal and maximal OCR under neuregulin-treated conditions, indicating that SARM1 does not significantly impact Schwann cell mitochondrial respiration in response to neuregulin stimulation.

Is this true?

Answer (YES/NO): NO